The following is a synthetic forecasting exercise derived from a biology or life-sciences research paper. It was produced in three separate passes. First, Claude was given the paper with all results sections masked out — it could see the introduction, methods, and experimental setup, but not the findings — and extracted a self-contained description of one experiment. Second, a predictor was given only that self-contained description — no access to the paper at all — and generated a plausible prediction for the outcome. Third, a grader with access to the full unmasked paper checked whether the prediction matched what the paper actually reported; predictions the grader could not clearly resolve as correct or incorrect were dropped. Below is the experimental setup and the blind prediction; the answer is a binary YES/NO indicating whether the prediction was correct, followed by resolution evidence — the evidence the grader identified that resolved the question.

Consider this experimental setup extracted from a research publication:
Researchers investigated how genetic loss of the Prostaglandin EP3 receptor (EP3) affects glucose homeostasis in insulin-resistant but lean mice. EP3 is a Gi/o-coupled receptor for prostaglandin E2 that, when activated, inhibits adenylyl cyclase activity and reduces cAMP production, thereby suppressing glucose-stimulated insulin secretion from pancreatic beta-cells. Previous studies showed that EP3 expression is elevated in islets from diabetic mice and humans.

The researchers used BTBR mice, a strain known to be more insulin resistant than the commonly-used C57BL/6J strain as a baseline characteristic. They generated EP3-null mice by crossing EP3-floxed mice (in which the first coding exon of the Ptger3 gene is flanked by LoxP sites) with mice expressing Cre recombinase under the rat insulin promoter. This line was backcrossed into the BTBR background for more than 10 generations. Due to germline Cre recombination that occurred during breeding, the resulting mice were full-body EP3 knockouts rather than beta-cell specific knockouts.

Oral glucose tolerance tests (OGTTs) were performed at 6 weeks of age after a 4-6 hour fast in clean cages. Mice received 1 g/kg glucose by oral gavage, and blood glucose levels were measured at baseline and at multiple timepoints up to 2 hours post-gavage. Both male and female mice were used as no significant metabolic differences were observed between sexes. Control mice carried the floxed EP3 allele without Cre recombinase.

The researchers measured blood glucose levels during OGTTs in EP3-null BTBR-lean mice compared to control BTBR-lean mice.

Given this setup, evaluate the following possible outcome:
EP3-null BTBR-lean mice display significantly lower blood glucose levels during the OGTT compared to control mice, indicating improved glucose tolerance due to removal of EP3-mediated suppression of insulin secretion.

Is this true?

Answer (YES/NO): NO